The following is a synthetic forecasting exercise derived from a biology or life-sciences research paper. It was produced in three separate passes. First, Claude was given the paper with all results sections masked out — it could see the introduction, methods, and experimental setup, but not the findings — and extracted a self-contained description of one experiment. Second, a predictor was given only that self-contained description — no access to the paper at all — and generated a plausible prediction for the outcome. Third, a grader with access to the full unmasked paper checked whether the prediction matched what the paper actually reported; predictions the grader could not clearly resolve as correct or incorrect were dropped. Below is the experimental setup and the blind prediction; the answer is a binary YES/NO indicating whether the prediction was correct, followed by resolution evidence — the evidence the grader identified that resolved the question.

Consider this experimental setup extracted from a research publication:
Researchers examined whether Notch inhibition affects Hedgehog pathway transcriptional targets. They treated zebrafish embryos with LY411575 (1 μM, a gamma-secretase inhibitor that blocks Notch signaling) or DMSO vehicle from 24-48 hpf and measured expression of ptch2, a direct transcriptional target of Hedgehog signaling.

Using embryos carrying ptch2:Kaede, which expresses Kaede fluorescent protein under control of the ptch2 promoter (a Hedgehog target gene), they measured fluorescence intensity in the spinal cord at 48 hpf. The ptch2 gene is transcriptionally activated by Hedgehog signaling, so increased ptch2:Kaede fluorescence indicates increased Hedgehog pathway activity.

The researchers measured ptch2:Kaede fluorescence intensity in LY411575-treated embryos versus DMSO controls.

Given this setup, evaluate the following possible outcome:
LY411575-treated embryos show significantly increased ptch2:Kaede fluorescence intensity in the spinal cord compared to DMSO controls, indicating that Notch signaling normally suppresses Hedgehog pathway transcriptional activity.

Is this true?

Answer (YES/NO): NO